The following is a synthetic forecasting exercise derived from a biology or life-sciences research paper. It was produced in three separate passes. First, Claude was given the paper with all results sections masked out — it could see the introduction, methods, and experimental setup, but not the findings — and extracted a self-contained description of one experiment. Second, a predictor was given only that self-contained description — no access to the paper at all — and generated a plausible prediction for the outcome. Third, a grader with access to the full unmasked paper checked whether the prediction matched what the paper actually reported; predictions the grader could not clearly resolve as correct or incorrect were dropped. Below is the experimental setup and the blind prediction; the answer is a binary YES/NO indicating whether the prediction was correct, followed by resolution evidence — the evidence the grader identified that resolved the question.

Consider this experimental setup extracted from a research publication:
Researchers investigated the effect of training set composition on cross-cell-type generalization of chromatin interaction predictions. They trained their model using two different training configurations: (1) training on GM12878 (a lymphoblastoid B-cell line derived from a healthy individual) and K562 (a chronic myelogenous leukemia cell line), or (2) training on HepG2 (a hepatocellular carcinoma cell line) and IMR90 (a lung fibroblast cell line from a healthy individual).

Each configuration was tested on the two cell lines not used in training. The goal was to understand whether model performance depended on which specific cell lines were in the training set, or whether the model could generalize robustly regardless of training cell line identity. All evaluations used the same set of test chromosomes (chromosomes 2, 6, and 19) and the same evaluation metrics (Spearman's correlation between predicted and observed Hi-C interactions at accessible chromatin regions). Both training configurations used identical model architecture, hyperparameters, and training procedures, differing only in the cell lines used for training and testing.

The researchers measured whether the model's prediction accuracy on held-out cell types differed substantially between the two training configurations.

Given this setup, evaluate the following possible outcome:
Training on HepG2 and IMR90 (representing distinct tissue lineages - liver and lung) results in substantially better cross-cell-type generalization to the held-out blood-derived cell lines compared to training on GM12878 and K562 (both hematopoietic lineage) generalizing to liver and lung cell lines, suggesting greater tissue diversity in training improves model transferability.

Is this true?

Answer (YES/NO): NO